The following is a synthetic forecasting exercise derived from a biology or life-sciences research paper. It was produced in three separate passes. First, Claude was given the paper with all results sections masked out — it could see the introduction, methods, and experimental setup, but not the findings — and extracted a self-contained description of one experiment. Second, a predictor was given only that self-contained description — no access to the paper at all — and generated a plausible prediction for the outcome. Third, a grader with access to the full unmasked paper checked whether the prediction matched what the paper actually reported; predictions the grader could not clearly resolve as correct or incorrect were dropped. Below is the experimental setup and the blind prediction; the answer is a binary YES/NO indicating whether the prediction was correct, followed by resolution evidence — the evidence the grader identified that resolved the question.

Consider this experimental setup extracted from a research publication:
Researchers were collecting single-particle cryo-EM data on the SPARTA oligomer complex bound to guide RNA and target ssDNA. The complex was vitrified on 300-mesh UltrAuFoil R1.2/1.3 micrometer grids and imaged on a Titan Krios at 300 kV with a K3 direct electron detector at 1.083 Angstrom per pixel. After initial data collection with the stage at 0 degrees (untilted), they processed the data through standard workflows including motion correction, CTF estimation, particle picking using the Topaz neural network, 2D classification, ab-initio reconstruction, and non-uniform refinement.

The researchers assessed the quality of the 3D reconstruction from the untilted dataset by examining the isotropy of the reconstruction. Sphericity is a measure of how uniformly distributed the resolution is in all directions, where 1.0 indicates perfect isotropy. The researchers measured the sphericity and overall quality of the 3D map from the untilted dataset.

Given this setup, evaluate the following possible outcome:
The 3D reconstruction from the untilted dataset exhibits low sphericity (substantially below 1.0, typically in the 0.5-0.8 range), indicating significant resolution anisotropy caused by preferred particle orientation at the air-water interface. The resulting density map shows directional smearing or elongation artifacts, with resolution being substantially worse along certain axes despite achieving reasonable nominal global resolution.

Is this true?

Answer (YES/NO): YES